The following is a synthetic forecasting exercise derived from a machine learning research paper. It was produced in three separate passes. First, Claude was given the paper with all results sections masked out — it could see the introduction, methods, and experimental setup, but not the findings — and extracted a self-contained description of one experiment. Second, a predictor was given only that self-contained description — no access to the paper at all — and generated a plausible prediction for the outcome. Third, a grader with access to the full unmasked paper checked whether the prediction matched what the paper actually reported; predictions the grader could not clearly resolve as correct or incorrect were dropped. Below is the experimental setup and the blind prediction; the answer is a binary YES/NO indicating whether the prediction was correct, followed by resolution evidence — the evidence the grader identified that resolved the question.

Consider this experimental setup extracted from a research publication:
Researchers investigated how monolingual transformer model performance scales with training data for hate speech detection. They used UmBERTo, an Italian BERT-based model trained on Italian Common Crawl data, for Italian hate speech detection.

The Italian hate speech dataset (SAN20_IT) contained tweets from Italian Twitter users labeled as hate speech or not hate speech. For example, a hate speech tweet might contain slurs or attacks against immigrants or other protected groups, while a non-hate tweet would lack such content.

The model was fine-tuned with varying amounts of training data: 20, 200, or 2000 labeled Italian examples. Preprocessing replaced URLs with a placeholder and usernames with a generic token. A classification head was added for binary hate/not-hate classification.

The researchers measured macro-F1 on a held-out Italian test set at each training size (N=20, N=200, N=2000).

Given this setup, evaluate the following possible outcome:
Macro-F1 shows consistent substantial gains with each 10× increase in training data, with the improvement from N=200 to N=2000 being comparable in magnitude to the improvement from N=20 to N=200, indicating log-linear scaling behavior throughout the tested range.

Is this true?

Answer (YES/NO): NO